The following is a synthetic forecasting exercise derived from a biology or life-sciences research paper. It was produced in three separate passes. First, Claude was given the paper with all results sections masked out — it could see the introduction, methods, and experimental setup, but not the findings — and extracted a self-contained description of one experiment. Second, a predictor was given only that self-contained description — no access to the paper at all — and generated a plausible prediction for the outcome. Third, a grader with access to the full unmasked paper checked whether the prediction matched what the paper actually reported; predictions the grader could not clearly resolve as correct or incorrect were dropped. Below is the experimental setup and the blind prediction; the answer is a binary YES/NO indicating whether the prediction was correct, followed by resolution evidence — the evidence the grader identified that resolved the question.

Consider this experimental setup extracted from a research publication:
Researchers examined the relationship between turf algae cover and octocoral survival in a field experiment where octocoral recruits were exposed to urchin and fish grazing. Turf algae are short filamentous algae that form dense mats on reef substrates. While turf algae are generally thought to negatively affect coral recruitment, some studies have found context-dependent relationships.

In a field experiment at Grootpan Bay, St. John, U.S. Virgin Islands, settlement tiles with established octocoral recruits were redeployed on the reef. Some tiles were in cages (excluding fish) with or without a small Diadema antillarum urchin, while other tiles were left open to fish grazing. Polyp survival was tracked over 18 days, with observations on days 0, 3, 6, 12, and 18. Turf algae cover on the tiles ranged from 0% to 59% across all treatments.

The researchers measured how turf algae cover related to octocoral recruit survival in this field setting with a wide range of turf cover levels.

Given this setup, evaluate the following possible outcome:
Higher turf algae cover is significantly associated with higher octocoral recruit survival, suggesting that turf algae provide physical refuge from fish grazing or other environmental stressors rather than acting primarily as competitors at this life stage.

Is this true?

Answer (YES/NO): NO